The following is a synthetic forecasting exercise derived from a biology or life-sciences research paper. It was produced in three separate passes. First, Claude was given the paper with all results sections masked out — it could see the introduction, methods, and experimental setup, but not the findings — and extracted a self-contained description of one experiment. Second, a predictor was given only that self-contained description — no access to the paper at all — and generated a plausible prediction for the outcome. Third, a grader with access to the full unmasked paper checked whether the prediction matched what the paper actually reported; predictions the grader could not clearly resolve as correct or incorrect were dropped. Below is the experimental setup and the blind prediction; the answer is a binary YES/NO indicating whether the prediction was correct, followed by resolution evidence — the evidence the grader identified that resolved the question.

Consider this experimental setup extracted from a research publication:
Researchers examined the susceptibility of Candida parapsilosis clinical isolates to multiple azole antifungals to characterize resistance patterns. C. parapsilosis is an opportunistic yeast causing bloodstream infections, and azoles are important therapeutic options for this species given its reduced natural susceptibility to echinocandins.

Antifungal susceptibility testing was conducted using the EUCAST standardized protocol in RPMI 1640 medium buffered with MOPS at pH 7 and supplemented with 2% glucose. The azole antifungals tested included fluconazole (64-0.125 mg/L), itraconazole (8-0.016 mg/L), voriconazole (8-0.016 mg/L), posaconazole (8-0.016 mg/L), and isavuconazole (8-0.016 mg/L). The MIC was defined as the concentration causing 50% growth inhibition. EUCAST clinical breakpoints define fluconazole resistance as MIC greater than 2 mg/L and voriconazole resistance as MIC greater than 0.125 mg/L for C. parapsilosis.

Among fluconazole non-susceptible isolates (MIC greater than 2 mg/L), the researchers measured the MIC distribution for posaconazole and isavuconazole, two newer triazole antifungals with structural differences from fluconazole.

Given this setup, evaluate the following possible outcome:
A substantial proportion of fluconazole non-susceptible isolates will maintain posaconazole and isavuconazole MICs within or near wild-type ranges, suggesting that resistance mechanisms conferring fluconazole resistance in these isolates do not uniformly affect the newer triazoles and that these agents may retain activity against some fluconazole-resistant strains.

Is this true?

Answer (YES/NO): YES